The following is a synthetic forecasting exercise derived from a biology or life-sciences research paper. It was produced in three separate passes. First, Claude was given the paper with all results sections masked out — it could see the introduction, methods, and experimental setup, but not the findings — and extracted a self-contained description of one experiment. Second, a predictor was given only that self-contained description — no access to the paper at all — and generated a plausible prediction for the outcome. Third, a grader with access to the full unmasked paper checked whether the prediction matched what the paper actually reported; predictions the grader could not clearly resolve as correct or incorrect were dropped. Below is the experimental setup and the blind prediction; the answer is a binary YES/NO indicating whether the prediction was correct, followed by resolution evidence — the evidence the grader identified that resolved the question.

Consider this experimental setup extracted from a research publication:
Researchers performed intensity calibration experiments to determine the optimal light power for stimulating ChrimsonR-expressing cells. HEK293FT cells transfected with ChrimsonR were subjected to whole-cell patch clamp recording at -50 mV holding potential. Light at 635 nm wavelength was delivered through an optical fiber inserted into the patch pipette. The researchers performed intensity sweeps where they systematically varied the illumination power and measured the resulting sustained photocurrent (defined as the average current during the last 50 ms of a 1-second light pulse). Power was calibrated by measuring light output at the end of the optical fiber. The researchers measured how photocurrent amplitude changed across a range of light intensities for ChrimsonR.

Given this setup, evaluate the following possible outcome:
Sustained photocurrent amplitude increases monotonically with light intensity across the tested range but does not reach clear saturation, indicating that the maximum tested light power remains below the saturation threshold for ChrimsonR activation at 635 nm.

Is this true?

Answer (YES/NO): NO